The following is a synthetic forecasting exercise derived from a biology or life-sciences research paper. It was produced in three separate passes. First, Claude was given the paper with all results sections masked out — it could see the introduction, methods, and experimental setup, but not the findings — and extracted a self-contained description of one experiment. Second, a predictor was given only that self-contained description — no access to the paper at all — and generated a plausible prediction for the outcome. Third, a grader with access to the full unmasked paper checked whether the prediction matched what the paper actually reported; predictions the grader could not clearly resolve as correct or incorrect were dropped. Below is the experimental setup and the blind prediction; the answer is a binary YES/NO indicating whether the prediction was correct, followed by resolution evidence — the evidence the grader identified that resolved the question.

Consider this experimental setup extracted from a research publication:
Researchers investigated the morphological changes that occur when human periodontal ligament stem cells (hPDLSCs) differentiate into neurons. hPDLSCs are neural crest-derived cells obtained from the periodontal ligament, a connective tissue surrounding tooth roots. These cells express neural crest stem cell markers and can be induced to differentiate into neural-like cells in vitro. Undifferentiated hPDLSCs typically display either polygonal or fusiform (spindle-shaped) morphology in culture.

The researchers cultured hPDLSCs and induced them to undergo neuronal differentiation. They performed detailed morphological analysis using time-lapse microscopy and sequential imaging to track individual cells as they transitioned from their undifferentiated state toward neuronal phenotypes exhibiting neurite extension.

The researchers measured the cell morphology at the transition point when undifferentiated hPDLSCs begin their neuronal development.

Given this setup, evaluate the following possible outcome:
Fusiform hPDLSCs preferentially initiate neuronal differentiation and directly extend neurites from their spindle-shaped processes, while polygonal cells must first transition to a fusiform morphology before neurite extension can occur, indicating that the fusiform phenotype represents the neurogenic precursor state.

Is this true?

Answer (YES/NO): NO